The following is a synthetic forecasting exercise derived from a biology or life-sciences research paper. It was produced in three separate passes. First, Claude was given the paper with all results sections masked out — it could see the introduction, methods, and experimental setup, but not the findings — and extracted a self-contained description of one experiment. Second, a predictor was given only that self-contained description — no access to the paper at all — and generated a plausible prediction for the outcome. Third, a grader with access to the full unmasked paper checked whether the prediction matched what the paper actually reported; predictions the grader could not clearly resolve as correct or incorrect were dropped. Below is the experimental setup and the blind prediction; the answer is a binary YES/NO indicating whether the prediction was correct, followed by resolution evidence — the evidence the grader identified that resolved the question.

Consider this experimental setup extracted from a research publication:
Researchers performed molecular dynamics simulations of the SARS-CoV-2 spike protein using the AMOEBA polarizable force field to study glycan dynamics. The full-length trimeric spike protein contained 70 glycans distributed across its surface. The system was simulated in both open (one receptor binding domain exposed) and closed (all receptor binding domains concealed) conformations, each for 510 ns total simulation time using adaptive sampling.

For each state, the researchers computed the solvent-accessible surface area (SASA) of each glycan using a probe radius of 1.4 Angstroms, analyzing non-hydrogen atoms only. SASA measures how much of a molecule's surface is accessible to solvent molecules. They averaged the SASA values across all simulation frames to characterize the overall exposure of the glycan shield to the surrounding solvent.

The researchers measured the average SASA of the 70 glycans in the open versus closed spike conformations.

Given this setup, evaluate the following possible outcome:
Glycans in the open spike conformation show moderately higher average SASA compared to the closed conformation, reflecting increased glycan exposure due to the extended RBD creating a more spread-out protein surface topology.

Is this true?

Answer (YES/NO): NO